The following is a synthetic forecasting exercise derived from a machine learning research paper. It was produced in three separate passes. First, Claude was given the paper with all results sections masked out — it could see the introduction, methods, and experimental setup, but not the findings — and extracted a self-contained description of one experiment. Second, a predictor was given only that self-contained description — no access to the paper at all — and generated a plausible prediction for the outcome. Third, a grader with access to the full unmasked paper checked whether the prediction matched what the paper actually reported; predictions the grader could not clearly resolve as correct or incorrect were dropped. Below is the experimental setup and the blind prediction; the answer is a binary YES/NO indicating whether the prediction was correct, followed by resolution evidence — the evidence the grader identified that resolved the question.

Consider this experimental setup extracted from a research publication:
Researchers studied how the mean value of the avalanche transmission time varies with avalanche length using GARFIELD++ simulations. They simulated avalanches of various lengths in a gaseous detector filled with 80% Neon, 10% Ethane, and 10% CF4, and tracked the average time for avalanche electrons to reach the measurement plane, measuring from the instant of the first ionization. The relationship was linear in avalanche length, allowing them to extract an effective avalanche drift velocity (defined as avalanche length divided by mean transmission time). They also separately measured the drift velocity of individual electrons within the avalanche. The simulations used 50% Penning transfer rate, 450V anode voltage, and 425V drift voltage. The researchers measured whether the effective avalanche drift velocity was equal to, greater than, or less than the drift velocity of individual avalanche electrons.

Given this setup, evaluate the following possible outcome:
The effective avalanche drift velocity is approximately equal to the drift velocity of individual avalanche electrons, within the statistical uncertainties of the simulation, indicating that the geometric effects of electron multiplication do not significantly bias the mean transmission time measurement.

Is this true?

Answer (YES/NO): NO